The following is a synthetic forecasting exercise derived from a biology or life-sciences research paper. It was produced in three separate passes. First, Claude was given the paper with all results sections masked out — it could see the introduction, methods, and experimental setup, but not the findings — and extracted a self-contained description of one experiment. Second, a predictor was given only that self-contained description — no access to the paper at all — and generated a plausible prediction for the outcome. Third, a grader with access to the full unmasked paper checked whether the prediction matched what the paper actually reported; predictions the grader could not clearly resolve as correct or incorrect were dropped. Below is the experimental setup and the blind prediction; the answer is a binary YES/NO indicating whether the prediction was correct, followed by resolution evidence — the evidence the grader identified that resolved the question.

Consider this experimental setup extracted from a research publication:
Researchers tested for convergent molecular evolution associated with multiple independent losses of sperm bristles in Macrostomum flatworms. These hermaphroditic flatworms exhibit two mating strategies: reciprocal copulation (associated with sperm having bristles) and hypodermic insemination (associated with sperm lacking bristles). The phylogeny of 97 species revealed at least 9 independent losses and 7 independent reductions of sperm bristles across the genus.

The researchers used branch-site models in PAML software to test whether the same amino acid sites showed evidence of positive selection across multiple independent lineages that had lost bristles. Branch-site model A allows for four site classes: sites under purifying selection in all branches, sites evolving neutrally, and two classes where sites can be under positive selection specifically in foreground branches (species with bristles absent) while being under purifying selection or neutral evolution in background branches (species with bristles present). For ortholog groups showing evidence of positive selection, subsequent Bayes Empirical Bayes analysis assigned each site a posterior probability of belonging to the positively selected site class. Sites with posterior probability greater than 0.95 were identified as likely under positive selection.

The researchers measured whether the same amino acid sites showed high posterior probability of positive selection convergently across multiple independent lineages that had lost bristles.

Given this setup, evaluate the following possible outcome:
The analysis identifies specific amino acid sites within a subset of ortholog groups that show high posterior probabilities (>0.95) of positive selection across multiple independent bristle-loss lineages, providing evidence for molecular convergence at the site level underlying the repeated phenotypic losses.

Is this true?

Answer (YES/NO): NO